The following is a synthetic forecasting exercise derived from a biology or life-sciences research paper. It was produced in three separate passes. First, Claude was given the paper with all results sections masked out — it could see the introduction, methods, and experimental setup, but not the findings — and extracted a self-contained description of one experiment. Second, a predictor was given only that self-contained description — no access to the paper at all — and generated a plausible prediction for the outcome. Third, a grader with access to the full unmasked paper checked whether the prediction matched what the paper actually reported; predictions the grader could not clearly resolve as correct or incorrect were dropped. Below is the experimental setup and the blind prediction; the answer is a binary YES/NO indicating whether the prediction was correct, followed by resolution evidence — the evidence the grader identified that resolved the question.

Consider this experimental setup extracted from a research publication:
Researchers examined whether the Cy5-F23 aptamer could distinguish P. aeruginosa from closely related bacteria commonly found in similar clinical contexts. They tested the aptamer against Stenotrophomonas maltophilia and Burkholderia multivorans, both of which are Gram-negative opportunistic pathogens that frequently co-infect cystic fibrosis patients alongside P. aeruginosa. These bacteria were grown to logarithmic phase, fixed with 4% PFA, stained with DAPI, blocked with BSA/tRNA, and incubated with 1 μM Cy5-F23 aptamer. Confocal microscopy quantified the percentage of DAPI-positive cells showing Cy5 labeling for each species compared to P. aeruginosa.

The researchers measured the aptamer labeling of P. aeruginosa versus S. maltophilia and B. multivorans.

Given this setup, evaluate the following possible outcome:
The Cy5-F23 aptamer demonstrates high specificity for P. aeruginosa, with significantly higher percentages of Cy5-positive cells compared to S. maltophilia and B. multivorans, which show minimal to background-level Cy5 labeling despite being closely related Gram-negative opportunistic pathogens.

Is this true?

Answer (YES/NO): NO